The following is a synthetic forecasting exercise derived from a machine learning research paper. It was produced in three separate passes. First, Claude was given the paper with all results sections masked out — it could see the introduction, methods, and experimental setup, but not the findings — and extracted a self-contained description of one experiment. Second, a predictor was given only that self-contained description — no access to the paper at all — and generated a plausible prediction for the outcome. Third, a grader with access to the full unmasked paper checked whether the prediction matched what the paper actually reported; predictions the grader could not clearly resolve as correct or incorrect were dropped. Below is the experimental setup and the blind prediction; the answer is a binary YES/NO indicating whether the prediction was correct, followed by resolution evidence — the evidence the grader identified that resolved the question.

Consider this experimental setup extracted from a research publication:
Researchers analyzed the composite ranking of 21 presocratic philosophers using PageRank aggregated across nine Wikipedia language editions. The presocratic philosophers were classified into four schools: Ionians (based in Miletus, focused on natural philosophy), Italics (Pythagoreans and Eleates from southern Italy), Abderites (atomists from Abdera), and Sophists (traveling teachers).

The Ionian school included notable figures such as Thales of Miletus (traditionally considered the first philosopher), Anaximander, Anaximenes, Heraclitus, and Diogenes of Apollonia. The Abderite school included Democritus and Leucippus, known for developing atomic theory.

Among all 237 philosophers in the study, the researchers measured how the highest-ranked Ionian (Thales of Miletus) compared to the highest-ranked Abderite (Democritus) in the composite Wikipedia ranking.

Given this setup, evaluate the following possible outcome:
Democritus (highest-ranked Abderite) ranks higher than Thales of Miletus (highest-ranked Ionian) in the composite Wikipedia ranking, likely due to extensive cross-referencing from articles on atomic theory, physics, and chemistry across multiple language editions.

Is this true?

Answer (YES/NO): NO